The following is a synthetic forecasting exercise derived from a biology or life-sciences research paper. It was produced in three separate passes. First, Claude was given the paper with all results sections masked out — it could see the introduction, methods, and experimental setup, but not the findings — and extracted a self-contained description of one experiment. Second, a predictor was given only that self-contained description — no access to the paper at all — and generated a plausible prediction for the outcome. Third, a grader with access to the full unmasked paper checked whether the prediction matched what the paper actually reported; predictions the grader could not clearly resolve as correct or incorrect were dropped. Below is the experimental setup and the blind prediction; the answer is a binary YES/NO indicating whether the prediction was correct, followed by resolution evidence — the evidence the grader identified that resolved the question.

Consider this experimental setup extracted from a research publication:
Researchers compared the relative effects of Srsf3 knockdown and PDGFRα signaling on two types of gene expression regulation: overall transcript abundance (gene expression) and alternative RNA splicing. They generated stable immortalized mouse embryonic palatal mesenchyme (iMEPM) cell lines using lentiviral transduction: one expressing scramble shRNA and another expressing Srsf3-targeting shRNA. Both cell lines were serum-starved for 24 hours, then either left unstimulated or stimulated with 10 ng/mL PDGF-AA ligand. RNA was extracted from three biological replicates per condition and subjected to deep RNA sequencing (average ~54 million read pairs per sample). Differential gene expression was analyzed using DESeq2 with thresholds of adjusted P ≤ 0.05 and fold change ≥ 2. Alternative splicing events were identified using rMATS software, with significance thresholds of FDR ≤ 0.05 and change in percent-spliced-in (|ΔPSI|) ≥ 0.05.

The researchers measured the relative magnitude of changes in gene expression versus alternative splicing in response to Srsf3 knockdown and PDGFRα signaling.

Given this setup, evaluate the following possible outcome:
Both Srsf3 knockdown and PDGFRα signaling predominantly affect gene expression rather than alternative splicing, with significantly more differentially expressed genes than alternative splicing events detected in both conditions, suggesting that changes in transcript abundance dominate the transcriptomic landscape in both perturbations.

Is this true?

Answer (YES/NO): NO